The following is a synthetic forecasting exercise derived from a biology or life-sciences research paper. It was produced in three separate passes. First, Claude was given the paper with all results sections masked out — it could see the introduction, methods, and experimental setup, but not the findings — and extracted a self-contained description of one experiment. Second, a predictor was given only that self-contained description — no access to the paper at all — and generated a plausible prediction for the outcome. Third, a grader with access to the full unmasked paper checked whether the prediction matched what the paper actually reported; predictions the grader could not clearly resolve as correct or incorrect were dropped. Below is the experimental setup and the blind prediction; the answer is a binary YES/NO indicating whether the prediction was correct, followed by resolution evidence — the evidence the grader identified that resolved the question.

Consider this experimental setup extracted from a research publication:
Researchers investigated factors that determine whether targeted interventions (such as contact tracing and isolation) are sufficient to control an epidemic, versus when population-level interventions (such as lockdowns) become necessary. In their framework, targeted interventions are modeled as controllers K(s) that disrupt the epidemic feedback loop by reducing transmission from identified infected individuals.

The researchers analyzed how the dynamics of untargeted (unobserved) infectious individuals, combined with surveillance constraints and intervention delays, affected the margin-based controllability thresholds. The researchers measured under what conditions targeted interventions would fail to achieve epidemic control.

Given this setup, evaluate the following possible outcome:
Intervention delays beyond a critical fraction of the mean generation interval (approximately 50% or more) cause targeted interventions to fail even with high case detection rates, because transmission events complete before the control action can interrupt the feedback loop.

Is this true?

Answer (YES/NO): NO